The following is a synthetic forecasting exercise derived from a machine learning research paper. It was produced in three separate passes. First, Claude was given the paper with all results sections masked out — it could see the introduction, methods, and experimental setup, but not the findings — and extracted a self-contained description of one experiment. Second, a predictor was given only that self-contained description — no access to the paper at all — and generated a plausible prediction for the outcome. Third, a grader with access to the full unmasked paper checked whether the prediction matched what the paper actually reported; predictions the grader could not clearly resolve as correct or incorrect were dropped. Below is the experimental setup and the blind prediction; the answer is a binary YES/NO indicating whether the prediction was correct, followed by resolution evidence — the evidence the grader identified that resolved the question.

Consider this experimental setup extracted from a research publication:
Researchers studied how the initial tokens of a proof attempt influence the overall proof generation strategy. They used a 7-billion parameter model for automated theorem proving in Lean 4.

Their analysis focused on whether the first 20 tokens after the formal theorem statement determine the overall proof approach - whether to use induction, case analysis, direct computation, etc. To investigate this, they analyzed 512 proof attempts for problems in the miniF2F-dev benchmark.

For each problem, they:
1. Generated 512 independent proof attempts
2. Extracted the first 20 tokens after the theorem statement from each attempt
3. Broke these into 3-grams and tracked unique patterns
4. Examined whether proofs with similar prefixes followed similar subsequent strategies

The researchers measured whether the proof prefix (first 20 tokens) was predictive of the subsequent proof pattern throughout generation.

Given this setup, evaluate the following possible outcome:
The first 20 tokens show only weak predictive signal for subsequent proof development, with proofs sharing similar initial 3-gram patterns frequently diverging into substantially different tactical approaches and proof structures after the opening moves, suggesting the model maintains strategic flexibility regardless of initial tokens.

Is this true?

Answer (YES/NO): NO